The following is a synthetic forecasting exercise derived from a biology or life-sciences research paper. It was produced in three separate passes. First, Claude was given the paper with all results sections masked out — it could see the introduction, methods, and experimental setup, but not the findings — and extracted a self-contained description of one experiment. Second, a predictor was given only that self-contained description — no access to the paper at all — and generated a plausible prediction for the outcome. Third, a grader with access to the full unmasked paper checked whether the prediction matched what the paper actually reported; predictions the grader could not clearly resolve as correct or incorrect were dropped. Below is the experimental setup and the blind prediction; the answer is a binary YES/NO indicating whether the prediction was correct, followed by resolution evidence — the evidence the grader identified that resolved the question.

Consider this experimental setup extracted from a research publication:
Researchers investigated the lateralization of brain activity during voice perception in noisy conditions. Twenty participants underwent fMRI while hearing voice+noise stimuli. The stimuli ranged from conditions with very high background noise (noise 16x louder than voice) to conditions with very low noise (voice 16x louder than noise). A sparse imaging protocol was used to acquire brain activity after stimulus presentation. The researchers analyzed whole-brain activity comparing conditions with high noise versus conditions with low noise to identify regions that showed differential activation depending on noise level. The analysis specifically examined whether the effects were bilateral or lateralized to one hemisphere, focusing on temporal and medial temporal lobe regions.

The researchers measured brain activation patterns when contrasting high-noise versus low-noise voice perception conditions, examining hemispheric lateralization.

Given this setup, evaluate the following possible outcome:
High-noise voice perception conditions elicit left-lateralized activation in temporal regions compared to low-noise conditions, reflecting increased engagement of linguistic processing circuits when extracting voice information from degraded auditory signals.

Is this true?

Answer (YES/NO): NO